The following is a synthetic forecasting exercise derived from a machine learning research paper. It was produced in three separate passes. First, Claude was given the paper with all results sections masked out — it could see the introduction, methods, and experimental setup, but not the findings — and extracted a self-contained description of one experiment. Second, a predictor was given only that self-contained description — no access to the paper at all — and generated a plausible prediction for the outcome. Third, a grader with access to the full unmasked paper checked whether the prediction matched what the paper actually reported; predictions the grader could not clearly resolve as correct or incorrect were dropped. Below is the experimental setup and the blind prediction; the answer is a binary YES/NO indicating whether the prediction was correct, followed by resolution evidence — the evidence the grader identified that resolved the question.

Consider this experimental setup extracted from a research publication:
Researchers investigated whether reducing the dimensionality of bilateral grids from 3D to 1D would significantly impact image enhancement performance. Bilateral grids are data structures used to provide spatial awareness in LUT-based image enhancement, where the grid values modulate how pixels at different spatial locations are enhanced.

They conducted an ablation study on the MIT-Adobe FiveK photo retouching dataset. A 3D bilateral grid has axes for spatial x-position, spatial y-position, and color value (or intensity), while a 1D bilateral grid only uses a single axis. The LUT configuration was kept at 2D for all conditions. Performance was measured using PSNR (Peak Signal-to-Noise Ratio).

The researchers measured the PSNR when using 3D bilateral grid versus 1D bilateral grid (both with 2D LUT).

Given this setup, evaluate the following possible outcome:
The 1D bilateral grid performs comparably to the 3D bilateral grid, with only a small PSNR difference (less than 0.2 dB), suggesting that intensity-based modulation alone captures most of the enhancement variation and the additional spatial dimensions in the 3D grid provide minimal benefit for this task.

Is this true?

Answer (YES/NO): YES